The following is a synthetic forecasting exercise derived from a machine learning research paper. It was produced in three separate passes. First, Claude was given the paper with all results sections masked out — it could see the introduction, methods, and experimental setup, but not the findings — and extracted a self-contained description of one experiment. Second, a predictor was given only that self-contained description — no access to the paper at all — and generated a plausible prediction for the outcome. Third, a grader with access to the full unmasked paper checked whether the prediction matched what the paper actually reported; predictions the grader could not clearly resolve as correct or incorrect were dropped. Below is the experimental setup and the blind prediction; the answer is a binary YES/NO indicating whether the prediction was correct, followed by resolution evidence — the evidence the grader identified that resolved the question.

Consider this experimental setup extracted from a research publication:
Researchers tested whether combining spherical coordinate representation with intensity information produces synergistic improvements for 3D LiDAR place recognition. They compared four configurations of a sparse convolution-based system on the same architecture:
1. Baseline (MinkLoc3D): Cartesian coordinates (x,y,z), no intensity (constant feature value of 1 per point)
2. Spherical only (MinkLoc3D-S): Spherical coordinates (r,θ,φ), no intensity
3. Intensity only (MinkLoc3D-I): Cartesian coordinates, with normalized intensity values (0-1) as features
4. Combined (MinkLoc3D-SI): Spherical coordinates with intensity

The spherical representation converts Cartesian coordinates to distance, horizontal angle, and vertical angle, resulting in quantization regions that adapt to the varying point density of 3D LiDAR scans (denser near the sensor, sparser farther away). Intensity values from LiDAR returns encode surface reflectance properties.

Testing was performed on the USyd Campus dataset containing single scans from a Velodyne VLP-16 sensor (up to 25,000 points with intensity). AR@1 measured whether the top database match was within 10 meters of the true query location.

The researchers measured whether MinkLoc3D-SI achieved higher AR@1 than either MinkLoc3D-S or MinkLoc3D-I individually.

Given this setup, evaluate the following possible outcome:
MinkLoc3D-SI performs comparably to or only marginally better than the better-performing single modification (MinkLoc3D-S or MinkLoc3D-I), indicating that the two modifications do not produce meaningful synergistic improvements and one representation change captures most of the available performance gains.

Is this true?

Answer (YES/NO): NO